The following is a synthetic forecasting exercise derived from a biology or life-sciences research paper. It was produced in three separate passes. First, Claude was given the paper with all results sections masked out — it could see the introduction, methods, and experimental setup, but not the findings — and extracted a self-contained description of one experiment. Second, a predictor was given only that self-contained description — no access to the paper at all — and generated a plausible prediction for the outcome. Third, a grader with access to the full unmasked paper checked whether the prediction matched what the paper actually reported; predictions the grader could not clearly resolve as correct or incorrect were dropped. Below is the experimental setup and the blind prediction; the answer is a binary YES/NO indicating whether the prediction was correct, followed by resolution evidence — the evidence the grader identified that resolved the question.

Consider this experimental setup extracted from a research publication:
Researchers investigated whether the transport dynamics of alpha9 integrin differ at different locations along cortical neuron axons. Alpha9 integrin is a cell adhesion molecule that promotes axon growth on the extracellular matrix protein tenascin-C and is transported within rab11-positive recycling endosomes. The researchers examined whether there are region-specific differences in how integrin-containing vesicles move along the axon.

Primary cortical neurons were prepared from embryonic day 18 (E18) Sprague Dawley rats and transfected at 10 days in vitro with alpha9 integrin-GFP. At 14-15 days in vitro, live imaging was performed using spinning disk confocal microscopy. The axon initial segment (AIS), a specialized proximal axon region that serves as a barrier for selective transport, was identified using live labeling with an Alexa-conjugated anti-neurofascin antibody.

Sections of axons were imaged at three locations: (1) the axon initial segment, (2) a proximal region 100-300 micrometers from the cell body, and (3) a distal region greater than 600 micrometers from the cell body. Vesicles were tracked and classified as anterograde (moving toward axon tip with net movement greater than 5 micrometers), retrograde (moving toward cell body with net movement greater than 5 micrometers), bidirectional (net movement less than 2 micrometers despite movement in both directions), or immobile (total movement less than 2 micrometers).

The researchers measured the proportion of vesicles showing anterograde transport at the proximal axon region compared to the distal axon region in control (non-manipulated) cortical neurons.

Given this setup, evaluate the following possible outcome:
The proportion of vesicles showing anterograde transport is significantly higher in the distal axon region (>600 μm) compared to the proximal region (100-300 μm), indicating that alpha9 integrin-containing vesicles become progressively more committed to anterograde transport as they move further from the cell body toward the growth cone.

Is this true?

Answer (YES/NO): NO